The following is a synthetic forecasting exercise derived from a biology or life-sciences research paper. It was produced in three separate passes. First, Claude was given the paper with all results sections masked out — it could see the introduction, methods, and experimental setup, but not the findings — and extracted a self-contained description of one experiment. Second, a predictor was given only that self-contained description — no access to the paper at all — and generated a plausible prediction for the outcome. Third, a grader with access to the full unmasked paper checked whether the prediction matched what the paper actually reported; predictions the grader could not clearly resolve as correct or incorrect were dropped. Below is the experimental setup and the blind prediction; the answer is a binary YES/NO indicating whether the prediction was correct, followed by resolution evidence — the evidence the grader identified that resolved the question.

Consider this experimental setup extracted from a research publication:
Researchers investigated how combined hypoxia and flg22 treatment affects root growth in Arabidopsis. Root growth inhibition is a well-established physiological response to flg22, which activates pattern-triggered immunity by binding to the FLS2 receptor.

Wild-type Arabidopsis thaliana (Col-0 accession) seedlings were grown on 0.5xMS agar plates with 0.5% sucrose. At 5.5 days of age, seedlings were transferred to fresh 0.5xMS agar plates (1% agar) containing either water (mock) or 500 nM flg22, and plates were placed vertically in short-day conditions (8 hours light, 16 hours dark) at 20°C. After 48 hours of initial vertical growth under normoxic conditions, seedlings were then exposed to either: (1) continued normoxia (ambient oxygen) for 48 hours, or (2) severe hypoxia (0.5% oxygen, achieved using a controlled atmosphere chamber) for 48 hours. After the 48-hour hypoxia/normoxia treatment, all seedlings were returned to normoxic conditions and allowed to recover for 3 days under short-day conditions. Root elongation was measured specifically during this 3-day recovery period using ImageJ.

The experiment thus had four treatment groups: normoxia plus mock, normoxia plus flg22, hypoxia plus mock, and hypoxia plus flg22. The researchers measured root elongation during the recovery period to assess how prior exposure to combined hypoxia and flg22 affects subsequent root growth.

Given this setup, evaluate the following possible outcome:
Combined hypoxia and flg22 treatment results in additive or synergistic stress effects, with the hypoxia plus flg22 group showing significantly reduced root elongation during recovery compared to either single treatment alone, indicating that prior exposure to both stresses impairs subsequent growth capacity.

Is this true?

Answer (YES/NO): NO